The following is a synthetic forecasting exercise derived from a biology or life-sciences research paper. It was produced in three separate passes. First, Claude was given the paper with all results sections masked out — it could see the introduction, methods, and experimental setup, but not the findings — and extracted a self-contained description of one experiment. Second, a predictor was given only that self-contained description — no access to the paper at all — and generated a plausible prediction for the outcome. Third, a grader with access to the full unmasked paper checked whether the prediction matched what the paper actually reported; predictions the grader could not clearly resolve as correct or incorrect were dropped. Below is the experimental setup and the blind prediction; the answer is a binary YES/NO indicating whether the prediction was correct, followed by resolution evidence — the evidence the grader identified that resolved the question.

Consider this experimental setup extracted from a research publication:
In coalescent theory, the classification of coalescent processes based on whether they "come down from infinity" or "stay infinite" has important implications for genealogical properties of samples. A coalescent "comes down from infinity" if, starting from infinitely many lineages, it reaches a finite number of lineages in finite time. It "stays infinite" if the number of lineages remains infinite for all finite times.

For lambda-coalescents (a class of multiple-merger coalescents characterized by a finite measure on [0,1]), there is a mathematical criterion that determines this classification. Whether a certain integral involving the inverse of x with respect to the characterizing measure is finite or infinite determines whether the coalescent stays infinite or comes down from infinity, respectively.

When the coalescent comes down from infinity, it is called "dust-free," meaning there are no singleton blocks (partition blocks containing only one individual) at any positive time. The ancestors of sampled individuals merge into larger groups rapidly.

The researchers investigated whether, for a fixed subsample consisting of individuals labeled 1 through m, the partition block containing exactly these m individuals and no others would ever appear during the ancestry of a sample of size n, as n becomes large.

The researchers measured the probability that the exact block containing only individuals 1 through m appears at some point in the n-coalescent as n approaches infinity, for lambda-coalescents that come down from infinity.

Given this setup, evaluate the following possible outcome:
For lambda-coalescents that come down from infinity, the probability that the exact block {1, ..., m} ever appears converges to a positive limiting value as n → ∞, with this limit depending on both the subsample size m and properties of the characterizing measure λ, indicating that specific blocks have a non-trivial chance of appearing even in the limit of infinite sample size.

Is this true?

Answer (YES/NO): NO